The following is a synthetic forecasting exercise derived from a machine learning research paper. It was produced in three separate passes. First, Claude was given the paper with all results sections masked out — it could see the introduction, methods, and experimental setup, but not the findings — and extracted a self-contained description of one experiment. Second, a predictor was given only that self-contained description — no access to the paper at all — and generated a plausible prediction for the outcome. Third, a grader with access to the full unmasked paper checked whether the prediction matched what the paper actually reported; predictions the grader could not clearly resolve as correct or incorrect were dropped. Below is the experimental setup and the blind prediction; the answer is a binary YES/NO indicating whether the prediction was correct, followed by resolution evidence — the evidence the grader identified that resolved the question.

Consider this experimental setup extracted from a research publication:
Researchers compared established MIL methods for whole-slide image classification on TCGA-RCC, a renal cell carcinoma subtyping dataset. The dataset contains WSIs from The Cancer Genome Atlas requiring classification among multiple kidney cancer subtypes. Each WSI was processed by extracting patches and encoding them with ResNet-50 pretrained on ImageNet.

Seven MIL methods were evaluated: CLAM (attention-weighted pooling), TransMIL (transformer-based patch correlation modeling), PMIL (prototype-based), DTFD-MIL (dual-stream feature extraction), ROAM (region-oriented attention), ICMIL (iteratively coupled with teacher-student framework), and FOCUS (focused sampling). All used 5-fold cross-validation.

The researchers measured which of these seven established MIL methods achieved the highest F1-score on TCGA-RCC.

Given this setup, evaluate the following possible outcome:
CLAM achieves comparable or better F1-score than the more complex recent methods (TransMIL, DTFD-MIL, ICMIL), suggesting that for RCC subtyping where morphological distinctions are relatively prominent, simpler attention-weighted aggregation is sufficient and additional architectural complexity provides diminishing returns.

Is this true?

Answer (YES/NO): NO